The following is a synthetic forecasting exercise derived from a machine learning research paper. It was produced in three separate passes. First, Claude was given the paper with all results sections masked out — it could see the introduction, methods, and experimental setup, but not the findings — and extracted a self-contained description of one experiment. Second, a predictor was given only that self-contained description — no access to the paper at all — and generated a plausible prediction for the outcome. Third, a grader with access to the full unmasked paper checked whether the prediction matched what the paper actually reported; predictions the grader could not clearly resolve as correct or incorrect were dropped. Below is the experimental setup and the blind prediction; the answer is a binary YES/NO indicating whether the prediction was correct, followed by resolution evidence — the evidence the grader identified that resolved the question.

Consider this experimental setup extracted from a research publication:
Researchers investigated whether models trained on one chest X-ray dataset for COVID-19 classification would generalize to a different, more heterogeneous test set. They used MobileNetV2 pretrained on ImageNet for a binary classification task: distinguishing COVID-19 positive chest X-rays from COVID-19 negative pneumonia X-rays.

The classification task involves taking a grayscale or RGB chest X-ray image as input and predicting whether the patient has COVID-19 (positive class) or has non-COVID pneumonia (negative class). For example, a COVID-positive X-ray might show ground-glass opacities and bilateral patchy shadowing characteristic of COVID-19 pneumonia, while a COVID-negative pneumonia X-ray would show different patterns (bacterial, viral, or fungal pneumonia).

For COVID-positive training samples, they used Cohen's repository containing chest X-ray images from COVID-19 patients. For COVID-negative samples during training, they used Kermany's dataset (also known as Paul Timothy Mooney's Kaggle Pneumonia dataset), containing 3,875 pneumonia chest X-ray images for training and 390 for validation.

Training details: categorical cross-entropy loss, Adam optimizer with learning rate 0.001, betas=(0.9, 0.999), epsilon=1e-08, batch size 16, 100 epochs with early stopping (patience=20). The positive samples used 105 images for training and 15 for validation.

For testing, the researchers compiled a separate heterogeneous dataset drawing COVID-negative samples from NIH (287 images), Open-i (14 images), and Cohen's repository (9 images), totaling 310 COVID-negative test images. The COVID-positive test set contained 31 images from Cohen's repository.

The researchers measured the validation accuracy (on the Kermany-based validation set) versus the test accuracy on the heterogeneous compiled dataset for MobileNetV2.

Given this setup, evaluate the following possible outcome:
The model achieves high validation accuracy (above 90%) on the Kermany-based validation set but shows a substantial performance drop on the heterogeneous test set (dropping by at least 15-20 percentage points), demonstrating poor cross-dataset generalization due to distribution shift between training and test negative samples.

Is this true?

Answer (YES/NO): YES